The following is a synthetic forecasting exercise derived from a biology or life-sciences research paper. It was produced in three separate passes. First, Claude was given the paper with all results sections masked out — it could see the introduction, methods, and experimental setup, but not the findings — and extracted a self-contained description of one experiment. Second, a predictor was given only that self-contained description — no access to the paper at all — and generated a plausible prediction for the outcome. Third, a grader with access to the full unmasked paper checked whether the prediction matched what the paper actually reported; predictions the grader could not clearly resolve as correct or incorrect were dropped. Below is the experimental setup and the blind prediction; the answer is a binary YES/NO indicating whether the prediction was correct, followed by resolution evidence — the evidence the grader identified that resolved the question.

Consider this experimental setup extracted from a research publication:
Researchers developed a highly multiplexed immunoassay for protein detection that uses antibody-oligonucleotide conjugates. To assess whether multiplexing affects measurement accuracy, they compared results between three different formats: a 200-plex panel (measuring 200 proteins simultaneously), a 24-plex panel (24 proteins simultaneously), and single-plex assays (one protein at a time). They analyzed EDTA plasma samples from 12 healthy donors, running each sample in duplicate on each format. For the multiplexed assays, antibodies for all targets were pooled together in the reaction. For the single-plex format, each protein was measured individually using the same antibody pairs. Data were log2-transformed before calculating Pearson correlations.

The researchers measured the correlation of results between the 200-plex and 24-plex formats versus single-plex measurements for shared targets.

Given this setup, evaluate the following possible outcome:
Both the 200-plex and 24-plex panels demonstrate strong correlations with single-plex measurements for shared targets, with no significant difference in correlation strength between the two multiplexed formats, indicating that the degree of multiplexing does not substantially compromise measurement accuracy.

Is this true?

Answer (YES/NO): YES